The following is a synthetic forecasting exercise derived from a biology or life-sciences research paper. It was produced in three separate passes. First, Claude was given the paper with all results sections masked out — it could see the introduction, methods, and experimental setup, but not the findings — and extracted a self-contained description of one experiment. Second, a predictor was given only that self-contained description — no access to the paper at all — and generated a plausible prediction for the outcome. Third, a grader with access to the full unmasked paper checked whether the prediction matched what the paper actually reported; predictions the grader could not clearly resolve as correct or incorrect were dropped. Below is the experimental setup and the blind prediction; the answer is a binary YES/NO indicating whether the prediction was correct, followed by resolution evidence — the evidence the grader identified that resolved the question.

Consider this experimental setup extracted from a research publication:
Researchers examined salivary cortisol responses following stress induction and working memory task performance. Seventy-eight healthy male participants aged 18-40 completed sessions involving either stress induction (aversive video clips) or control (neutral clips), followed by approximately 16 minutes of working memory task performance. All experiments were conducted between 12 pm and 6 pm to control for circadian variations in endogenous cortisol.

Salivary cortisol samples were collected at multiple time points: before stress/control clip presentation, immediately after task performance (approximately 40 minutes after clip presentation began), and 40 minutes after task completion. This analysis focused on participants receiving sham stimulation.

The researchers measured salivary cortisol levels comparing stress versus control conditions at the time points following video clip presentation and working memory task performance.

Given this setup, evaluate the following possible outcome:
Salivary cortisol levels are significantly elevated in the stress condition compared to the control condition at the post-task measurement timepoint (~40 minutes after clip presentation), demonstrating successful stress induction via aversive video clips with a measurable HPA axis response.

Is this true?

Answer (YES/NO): YES